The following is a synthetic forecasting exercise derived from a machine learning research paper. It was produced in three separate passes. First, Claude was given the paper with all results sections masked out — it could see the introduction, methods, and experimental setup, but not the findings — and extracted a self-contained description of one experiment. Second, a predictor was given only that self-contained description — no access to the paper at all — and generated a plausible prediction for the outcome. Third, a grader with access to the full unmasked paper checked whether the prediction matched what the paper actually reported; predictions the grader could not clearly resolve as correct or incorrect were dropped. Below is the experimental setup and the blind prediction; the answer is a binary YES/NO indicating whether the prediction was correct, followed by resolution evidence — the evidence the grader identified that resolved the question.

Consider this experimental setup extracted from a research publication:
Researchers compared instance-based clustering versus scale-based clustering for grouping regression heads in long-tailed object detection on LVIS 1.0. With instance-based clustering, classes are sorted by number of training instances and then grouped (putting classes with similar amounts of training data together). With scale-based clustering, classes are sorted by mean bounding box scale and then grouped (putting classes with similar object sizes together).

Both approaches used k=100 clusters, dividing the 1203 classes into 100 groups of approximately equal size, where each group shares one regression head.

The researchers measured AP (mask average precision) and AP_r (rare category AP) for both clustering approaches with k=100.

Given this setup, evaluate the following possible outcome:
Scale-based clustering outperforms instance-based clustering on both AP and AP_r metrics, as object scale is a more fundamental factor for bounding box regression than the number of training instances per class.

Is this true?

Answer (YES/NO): YES